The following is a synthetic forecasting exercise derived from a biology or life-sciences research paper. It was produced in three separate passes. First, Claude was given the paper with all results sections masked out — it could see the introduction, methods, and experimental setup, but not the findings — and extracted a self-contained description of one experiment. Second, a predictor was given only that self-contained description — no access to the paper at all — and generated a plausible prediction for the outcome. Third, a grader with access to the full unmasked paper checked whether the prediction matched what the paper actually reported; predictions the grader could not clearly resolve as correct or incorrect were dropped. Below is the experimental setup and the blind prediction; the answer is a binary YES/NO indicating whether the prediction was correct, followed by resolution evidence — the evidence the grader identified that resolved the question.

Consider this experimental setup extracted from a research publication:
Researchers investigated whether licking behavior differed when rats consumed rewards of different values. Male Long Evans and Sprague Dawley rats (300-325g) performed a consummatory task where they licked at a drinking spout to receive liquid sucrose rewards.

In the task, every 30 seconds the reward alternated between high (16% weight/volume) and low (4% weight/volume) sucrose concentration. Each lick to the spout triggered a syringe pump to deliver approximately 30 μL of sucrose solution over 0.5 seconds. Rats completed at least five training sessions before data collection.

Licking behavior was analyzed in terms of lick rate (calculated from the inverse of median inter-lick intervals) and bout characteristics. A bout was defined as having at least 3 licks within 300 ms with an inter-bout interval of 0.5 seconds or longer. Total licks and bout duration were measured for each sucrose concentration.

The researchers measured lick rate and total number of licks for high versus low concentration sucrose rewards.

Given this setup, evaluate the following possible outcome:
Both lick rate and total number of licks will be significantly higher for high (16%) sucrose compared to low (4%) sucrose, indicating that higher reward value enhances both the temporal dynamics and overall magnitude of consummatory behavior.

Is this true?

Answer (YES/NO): YES